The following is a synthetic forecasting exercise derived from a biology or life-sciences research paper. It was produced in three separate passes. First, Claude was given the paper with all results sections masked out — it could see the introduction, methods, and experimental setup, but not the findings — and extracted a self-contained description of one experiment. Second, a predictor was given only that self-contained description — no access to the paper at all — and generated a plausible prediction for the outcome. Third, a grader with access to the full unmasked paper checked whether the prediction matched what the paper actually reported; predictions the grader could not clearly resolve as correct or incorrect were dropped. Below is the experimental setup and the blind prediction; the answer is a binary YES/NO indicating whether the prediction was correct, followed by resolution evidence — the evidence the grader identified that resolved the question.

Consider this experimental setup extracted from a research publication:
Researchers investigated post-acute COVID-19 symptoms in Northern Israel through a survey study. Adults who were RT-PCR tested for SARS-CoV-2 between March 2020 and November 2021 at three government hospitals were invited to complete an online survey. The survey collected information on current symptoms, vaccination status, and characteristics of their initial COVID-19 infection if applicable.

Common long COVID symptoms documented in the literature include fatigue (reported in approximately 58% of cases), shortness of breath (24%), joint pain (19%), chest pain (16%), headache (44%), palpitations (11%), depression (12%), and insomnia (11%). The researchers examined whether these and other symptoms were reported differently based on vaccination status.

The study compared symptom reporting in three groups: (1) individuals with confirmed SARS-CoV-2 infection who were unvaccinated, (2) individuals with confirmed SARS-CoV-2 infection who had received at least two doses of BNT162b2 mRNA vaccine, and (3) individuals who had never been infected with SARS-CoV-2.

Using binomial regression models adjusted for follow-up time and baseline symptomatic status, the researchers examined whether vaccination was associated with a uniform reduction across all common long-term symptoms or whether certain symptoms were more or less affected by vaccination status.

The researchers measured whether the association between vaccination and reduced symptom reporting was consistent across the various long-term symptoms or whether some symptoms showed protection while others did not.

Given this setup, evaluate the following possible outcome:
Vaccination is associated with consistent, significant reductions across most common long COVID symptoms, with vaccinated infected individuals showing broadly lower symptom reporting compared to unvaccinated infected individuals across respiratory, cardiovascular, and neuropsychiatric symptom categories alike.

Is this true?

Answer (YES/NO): YES